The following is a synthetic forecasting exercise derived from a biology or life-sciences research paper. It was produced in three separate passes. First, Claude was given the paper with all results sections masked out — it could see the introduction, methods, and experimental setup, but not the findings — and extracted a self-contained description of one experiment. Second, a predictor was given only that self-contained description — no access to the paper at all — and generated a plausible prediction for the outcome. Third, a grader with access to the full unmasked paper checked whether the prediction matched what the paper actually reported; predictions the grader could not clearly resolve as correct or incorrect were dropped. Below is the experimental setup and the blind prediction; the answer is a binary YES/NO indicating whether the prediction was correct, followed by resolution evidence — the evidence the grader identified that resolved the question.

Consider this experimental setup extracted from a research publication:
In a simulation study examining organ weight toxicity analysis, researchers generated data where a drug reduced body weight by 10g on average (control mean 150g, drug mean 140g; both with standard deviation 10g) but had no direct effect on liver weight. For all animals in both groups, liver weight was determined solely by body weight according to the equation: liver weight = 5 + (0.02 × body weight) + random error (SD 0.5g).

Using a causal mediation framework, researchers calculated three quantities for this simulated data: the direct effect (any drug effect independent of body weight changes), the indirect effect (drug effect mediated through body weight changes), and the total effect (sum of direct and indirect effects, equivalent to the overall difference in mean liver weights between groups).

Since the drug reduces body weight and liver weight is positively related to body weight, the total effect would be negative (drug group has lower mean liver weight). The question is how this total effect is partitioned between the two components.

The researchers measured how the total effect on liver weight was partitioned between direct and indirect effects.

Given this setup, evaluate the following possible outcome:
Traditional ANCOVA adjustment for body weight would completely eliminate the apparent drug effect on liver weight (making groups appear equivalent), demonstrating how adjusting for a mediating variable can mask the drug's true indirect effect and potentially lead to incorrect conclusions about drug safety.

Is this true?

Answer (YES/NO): NO